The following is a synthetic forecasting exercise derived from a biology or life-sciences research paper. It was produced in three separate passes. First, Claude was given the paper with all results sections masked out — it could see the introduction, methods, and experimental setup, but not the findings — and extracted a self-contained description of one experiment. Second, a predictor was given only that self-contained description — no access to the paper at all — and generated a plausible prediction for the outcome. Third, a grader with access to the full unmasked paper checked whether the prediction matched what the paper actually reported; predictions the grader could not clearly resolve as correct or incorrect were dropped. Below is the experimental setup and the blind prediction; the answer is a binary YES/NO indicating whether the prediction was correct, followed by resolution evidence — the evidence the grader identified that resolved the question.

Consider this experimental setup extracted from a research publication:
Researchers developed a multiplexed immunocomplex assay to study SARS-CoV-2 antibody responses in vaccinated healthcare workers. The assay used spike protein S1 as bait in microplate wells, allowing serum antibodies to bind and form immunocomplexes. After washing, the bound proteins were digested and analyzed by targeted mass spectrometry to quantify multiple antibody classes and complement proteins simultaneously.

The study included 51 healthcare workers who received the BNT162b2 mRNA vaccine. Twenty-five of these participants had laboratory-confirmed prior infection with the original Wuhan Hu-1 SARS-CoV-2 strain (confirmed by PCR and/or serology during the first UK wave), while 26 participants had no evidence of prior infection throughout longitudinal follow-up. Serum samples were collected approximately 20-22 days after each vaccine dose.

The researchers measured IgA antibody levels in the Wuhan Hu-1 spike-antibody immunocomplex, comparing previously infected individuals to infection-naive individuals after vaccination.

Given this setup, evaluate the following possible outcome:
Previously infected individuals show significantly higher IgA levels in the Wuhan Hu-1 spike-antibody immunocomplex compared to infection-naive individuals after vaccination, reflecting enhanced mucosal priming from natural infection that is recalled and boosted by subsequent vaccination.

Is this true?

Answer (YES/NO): YES